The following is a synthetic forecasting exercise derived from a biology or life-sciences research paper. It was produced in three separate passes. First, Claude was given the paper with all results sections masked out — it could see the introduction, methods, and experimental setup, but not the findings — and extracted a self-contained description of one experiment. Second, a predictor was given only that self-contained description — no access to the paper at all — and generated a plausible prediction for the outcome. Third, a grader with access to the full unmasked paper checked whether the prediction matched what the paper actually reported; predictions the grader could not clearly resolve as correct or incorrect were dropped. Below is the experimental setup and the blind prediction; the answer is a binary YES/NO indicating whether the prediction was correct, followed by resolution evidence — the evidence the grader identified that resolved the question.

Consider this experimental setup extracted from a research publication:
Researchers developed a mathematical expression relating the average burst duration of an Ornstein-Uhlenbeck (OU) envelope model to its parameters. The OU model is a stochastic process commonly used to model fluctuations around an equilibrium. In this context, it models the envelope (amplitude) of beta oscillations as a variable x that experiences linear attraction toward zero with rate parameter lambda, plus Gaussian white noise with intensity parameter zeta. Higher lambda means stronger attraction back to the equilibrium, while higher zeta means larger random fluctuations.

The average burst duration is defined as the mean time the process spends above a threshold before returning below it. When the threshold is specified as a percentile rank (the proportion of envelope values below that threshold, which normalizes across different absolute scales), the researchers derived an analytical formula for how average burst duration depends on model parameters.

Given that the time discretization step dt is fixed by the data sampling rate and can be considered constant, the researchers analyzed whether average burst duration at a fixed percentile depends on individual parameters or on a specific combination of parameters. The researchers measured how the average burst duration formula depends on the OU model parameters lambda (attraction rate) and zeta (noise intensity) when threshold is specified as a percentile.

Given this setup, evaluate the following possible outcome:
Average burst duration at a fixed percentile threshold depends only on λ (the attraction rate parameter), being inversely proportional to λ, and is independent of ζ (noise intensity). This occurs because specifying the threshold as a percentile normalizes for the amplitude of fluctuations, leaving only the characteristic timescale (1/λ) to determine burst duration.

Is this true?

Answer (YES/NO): YES